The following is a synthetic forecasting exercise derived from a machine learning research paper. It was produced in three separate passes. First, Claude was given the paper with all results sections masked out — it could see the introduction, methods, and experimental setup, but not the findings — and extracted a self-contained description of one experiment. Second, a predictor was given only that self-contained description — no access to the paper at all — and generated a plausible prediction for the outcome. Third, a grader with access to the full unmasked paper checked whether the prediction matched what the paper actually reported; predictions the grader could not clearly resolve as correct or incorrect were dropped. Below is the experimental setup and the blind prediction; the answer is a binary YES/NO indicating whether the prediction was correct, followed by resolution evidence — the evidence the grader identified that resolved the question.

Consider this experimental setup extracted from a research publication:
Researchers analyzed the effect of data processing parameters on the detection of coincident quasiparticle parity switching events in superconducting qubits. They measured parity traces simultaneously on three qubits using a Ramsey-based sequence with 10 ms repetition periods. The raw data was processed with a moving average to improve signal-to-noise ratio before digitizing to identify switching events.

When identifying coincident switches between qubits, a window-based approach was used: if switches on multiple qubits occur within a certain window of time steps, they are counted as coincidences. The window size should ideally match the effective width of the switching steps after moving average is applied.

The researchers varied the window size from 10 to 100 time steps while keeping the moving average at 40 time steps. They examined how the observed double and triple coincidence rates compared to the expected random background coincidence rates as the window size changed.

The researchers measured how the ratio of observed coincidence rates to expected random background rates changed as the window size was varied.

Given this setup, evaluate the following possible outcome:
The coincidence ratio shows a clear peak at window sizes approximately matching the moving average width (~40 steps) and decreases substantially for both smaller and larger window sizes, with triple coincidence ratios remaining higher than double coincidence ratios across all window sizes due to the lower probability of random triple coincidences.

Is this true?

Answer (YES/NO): NO